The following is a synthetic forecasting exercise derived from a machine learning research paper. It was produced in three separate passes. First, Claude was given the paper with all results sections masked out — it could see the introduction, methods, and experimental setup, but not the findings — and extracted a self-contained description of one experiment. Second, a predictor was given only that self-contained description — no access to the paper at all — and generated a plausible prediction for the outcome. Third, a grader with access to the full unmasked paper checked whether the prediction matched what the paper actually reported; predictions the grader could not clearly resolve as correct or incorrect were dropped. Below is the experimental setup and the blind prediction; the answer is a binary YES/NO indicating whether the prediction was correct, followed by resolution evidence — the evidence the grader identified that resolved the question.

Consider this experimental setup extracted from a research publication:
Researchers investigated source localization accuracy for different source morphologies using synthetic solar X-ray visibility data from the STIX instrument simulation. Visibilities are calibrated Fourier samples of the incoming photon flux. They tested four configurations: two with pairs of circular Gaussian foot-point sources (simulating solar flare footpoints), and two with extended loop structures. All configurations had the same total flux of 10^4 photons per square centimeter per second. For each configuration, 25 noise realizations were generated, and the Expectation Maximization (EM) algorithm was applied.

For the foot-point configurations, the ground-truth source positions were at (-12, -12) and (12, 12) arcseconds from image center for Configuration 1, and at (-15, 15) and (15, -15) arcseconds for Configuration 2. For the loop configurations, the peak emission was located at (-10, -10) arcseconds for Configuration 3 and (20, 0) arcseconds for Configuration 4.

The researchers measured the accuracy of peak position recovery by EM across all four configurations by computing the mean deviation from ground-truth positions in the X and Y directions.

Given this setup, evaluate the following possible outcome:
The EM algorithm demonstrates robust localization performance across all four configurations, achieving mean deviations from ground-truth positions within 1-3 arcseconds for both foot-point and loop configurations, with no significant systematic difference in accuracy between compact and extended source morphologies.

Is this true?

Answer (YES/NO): NO